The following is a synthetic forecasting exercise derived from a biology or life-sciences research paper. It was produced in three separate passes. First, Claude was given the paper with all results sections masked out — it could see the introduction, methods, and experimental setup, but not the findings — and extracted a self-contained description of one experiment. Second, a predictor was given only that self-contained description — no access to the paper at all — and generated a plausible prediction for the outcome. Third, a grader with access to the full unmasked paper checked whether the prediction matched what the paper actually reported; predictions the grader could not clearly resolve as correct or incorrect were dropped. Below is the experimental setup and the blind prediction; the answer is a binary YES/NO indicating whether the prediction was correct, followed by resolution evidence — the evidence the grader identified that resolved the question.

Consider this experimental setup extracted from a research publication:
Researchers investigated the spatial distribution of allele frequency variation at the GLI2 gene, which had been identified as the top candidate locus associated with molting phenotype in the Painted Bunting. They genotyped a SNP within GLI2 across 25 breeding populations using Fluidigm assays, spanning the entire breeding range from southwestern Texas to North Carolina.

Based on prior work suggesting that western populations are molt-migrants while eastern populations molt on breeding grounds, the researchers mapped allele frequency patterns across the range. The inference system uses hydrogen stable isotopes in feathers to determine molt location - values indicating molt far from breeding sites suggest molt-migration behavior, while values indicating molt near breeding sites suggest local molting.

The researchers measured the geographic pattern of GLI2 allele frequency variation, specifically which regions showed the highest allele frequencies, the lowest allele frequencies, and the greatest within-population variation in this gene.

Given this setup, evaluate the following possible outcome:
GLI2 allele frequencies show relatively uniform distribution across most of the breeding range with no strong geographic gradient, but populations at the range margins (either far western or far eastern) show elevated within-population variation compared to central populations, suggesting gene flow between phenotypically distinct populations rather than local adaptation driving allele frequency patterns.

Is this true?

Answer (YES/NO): NO